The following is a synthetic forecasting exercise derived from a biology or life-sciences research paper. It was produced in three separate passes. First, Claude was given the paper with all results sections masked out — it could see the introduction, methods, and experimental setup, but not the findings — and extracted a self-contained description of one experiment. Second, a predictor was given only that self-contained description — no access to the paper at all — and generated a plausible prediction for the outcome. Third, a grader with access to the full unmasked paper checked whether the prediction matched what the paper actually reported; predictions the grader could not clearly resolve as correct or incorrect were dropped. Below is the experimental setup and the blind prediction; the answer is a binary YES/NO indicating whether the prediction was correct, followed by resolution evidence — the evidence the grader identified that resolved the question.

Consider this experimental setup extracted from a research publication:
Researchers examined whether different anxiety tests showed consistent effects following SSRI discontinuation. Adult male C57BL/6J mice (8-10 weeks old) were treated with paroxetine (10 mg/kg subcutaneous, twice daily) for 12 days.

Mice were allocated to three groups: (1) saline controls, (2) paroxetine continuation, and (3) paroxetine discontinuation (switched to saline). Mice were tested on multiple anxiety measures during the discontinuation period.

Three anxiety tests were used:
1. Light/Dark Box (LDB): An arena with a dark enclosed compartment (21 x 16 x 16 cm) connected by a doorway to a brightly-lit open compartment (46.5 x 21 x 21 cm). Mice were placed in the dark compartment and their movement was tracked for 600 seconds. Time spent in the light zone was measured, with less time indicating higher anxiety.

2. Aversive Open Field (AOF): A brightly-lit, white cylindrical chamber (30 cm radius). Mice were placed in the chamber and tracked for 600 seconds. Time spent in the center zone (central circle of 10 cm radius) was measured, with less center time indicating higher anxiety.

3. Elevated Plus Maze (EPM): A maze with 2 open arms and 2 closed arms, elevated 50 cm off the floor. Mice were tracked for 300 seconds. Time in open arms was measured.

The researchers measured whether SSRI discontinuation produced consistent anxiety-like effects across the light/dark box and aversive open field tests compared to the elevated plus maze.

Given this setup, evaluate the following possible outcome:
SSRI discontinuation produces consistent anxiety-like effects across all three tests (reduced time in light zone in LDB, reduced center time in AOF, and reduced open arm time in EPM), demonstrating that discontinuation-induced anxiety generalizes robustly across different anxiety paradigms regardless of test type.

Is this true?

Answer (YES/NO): NO